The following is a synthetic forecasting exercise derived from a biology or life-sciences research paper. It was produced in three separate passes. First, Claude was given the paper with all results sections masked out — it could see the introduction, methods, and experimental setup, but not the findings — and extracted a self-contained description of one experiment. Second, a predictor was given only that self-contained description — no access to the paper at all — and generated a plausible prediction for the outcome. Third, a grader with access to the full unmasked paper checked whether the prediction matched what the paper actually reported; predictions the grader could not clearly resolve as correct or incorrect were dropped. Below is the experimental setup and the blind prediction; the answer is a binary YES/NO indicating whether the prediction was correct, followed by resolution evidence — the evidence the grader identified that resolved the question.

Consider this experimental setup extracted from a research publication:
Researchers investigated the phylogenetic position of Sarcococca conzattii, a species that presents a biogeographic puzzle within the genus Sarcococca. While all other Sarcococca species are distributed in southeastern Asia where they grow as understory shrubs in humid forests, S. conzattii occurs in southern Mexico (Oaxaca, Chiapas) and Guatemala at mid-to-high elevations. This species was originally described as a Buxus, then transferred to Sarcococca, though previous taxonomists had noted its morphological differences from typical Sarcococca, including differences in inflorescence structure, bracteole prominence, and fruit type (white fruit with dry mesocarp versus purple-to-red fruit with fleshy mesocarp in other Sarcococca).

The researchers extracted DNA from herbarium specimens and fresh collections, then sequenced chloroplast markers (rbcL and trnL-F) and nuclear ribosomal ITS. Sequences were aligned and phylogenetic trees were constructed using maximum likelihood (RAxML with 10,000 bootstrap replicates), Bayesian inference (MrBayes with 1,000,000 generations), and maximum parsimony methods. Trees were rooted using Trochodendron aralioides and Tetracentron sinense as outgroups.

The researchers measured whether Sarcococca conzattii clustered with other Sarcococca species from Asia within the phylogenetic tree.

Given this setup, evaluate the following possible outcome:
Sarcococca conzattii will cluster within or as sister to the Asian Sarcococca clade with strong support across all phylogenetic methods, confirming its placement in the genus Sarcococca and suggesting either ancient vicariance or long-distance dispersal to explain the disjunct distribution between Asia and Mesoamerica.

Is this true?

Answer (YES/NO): NO